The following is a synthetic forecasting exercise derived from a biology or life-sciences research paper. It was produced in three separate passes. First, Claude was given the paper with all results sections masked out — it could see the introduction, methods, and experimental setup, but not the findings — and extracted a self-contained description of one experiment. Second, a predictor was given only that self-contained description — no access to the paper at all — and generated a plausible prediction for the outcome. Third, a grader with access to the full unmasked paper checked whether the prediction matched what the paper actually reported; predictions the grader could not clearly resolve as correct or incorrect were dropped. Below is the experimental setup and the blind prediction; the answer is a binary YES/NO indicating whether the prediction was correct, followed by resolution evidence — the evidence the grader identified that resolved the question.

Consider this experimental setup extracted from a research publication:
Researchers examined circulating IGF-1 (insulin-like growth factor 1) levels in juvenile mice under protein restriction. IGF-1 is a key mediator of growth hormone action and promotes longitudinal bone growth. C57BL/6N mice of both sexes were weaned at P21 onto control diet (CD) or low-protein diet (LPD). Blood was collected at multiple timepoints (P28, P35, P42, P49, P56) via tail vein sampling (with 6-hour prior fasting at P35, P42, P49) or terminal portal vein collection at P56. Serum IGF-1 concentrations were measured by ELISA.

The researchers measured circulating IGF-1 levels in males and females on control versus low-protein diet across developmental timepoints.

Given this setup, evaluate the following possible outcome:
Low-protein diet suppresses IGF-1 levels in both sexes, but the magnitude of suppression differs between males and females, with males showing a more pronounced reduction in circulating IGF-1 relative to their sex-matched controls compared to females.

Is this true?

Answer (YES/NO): YES